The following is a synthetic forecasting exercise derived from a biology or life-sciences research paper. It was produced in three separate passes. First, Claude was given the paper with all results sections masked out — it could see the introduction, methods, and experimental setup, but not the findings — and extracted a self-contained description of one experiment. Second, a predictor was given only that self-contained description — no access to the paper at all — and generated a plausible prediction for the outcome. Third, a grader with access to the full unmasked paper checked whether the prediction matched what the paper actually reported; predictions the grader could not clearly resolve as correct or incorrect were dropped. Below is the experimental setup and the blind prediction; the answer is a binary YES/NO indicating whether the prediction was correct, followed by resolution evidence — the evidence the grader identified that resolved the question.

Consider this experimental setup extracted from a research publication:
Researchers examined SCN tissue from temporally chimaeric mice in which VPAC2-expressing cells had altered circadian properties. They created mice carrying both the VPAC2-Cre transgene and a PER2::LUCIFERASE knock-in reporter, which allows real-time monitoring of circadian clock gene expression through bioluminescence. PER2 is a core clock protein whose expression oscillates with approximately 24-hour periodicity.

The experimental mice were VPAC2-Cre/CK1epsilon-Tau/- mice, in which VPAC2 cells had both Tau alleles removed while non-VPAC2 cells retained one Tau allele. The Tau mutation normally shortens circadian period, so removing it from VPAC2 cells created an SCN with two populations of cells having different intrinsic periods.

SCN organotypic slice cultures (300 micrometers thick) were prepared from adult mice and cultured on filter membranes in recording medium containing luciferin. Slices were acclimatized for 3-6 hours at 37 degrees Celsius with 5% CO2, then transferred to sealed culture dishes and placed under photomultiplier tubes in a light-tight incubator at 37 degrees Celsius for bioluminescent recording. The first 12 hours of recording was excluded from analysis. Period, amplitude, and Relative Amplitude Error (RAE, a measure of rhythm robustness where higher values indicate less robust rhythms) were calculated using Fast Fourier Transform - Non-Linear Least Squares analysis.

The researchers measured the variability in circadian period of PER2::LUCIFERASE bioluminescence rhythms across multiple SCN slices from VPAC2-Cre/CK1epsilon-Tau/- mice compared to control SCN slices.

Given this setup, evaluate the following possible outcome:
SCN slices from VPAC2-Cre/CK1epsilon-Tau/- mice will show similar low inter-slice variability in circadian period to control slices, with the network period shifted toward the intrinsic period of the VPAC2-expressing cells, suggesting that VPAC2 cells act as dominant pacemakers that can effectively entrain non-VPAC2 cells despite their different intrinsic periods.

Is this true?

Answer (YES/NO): NO